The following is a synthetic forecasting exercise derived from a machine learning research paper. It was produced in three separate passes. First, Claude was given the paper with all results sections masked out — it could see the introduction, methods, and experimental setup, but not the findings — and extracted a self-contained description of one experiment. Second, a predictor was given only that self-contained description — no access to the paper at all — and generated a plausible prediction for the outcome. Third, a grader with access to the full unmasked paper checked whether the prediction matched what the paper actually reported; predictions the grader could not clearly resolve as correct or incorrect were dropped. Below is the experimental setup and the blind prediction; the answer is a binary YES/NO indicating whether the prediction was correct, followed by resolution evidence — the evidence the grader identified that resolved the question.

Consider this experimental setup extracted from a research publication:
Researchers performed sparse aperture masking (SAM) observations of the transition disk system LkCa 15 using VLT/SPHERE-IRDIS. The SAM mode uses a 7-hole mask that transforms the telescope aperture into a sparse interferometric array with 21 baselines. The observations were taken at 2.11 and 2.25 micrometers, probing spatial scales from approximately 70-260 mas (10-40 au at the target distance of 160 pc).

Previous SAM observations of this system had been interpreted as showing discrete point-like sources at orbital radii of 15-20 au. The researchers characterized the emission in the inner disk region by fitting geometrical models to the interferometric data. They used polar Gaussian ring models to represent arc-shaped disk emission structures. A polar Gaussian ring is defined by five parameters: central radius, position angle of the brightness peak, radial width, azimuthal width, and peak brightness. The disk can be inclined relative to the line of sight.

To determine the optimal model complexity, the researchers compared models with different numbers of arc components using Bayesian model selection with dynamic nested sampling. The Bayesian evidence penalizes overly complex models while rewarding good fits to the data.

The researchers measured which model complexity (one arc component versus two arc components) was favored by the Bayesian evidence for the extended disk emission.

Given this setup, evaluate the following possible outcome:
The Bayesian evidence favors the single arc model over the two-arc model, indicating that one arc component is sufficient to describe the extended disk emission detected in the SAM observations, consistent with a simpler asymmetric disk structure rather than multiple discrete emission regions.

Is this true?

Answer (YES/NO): NO